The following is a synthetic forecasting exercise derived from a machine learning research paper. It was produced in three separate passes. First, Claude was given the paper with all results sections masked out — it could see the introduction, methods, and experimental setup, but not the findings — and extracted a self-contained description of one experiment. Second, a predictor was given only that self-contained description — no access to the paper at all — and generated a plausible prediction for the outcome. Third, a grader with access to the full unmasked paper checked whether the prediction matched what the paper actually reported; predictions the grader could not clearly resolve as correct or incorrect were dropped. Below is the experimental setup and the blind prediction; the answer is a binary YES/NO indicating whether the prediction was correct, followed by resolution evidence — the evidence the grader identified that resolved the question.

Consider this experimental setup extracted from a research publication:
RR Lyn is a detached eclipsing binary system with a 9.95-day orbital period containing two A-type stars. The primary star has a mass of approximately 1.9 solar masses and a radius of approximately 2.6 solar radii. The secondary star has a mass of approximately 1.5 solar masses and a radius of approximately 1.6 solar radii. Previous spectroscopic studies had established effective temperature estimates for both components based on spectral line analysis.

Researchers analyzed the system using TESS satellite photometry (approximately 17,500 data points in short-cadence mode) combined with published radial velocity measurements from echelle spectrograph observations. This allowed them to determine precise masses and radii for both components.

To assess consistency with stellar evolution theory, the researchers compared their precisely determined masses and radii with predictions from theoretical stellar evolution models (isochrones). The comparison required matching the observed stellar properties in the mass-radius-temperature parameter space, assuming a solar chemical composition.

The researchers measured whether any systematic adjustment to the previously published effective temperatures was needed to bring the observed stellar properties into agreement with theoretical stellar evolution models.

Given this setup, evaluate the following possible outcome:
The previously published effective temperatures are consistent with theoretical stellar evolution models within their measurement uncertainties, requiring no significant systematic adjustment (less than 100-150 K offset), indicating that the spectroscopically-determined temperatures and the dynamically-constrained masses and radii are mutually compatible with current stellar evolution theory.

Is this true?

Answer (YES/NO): NO